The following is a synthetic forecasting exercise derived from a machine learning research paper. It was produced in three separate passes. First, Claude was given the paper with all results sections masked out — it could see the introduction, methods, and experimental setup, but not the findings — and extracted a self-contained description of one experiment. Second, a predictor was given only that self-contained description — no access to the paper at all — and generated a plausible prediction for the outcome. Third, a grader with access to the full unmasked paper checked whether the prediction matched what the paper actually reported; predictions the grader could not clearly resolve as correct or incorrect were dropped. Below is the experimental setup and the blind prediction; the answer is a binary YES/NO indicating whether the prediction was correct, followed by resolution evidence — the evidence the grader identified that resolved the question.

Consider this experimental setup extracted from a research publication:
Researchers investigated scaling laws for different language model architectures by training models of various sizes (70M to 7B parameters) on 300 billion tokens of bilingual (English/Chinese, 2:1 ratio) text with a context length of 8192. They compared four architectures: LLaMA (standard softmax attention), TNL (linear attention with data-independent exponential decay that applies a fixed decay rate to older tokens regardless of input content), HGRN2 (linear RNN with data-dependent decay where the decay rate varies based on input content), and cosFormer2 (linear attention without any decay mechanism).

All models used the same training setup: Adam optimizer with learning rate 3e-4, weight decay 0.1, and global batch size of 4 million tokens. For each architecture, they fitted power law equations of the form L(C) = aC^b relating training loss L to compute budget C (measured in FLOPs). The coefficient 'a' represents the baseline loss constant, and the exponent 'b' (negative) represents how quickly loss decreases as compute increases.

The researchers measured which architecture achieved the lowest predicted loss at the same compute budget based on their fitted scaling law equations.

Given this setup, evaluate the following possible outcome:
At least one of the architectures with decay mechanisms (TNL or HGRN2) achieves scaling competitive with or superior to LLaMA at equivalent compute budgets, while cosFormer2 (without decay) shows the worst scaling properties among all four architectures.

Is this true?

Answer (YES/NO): NO